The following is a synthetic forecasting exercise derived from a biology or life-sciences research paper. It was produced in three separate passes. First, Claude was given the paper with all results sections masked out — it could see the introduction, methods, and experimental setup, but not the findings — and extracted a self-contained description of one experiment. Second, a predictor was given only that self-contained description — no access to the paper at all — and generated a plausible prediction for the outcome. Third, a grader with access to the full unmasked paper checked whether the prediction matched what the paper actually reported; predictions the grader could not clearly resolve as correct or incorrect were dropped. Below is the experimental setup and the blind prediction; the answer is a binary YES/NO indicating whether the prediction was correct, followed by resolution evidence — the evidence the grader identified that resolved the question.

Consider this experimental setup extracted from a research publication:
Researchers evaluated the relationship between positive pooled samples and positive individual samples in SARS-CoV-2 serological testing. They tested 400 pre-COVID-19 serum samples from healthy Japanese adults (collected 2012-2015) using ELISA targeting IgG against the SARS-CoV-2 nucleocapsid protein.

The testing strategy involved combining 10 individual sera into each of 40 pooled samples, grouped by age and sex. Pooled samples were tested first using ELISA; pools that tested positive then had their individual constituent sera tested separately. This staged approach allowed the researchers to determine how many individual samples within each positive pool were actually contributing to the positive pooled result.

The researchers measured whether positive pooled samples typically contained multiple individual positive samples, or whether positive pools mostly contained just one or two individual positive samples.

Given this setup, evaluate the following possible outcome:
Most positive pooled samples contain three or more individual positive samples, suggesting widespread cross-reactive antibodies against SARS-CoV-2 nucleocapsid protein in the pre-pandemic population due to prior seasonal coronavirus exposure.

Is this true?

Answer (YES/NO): NO